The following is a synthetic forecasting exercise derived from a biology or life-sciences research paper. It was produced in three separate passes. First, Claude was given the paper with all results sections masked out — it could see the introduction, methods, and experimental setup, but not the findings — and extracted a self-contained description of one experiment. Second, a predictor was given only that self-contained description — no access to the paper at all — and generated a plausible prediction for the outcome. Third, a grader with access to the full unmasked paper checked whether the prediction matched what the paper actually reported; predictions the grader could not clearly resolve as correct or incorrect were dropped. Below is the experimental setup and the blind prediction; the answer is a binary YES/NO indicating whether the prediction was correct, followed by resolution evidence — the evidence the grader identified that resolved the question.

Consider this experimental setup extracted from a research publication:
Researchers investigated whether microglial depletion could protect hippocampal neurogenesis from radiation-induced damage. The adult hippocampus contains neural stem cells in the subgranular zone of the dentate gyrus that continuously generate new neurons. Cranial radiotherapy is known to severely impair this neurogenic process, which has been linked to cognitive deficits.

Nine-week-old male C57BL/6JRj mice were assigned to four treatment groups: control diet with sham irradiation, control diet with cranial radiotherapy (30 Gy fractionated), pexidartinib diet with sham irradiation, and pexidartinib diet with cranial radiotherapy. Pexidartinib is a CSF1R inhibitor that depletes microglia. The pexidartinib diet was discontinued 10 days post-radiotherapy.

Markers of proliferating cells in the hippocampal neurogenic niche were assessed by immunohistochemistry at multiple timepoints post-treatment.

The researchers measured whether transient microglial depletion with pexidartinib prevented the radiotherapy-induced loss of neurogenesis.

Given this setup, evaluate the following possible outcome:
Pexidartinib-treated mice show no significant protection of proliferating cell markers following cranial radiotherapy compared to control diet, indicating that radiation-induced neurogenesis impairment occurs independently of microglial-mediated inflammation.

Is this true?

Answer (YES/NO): YES